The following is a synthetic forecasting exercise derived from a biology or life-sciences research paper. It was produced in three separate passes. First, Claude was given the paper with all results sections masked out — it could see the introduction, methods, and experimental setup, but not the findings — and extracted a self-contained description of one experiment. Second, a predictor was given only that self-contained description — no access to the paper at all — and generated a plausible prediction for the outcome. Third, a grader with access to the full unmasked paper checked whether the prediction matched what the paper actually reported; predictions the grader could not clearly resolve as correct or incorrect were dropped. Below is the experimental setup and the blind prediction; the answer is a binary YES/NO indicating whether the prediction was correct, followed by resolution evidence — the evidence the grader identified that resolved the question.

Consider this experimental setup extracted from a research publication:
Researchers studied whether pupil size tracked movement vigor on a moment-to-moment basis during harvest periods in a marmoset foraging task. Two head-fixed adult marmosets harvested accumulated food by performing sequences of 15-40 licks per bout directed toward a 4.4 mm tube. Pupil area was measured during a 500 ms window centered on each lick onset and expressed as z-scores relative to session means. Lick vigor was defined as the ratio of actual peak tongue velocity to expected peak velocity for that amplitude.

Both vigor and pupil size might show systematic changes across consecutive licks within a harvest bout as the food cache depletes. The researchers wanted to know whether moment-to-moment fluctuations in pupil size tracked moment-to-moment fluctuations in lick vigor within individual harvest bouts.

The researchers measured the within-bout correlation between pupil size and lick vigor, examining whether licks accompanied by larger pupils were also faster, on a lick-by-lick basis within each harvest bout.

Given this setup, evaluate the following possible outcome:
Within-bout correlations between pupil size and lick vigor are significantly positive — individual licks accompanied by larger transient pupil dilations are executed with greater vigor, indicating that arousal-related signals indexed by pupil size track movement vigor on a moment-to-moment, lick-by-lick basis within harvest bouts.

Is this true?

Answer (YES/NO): YES